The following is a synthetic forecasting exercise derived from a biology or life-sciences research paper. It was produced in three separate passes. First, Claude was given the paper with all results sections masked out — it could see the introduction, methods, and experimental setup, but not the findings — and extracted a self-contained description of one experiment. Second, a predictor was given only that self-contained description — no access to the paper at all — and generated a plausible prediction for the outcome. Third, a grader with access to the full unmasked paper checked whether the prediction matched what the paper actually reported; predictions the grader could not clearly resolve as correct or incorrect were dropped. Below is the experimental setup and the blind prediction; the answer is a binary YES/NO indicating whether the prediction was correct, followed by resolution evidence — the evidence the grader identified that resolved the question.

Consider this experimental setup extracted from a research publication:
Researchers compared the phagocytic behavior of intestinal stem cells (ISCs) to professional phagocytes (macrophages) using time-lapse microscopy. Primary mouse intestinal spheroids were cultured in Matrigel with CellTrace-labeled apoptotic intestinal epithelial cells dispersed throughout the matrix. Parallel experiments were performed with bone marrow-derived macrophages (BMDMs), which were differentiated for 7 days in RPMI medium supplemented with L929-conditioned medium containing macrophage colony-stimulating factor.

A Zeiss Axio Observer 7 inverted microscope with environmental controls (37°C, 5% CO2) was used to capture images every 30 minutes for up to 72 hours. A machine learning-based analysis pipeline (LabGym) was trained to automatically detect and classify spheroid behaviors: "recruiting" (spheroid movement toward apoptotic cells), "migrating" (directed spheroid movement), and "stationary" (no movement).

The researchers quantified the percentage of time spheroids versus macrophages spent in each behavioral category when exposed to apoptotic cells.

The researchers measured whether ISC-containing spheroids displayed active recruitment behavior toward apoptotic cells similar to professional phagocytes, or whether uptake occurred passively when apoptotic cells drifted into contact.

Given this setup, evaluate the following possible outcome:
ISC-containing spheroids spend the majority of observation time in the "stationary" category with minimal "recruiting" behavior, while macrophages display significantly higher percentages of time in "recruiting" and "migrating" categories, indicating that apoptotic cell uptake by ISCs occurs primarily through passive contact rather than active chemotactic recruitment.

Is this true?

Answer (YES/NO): NO